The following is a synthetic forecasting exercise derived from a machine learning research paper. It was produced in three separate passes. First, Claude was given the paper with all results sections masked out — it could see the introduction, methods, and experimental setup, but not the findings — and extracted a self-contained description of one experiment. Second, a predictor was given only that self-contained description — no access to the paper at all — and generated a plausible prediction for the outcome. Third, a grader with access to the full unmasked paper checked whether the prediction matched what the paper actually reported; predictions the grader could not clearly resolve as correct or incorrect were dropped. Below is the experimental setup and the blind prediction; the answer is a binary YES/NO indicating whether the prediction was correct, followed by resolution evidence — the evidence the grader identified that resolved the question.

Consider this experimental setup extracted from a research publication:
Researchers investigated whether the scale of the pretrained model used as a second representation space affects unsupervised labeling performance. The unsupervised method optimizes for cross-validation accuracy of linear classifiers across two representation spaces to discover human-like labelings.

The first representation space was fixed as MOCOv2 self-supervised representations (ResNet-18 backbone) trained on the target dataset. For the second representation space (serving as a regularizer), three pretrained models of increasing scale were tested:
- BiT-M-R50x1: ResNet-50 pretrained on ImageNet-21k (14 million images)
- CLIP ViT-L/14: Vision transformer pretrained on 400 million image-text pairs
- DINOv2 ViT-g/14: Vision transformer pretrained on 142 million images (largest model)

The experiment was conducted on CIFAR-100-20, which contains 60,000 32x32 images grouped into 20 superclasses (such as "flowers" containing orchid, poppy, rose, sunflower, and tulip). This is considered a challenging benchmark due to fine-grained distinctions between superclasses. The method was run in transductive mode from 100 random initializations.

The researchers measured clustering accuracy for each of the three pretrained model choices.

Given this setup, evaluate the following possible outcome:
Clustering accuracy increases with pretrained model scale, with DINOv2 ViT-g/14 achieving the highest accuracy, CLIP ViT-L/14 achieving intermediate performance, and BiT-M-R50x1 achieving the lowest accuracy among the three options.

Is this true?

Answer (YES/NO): YES